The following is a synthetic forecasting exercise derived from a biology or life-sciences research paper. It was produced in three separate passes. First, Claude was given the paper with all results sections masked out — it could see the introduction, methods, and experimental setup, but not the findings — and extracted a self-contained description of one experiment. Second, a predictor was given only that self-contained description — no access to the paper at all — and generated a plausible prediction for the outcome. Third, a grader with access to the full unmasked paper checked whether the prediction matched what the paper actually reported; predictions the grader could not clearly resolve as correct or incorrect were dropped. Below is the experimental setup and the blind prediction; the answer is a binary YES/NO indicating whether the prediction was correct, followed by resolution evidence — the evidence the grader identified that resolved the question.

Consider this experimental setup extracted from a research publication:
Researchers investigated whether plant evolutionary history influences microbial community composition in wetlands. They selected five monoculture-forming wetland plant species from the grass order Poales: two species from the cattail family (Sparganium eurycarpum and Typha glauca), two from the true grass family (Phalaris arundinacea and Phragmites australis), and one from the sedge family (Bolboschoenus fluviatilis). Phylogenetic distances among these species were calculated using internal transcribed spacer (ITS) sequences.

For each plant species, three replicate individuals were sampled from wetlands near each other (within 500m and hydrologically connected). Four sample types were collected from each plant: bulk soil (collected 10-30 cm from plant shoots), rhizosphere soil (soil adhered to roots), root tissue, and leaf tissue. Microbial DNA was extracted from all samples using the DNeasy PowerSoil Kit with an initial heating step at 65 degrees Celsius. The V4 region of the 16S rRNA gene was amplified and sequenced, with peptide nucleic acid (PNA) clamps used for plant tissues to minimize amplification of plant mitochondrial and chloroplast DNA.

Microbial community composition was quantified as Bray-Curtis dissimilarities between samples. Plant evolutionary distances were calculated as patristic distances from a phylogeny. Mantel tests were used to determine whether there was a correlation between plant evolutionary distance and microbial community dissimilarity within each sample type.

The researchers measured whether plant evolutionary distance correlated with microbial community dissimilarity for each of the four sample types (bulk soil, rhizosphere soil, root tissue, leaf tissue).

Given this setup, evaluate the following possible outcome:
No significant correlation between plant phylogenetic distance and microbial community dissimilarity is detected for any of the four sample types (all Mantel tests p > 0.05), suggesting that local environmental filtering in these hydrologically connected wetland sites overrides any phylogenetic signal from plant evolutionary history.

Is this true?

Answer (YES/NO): NO